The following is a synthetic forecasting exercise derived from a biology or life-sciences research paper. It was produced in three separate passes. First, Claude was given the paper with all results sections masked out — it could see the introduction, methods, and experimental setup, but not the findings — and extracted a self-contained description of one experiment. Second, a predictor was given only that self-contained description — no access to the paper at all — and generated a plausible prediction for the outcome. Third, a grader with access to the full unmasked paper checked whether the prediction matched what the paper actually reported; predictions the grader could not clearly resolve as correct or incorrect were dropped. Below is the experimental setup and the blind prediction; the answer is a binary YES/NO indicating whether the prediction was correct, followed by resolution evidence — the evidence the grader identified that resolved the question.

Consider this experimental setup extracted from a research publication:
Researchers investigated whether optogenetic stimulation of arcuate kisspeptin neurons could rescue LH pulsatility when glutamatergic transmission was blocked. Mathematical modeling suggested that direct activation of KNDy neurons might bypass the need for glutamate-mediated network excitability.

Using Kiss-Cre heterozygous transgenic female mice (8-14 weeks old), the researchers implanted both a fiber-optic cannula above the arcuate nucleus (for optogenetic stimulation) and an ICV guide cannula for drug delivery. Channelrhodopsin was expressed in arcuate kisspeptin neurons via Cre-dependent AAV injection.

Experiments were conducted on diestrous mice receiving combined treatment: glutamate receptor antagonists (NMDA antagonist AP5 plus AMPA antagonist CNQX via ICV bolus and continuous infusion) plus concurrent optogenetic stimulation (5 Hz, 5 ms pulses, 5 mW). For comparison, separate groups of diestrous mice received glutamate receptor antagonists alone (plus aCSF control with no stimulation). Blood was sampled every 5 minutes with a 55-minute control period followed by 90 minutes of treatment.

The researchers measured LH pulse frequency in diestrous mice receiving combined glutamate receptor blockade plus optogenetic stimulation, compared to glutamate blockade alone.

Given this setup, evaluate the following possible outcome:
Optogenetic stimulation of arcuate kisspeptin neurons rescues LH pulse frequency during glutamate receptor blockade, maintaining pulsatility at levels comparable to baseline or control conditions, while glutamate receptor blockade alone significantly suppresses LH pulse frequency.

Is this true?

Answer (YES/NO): NO